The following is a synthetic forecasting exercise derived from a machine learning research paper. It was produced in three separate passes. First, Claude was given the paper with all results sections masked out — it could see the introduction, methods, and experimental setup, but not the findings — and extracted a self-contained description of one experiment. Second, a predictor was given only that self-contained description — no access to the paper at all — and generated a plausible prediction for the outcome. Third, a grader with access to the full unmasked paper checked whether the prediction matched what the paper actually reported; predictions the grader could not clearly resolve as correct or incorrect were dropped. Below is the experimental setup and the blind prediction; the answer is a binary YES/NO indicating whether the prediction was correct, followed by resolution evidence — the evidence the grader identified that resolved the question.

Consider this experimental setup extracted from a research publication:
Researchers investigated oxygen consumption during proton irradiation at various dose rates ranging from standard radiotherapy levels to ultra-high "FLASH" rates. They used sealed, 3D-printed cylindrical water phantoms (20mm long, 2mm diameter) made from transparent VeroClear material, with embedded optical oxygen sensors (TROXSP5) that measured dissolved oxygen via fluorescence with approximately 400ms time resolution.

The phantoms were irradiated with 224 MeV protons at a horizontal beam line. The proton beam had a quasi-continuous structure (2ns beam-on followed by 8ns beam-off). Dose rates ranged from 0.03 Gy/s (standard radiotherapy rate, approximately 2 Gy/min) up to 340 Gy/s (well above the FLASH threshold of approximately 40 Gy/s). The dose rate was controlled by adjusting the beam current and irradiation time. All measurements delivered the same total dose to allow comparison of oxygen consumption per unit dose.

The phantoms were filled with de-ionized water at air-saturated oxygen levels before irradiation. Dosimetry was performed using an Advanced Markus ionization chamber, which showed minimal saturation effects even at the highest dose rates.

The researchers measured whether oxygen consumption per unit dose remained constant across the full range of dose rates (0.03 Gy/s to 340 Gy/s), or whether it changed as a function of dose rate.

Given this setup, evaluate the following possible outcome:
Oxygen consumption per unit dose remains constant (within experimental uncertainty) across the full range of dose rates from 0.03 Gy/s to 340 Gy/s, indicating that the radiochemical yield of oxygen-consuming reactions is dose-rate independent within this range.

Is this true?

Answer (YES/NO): NO